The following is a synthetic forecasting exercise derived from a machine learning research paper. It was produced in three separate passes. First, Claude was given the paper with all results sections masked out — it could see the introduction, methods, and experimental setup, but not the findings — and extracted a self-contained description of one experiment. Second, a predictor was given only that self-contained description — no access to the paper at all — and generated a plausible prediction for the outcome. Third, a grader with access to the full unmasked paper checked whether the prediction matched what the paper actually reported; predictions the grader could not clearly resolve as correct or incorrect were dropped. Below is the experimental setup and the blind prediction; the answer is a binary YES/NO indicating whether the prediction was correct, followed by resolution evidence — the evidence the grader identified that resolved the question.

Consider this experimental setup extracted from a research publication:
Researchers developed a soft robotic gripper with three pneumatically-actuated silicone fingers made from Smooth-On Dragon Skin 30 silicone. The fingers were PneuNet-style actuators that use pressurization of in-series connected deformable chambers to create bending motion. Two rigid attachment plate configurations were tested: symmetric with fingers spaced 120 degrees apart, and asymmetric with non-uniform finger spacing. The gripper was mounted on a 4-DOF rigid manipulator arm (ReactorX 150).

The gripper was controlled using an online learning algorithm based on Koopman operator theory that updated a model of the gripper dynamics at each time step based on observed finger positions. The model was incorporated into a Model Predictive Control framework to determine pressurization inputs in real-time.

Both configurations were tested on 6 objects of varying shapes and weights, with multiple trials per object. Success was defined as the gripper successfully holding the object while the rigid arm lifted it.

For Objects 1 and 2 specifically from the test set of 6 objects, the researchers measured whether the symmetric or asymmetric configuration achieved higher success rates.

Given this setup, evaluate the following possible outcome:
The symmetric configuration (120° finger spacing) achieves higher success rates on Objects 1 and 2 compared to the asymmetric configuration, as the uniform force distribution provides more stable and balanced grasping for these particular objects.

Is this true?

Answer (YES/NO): YES